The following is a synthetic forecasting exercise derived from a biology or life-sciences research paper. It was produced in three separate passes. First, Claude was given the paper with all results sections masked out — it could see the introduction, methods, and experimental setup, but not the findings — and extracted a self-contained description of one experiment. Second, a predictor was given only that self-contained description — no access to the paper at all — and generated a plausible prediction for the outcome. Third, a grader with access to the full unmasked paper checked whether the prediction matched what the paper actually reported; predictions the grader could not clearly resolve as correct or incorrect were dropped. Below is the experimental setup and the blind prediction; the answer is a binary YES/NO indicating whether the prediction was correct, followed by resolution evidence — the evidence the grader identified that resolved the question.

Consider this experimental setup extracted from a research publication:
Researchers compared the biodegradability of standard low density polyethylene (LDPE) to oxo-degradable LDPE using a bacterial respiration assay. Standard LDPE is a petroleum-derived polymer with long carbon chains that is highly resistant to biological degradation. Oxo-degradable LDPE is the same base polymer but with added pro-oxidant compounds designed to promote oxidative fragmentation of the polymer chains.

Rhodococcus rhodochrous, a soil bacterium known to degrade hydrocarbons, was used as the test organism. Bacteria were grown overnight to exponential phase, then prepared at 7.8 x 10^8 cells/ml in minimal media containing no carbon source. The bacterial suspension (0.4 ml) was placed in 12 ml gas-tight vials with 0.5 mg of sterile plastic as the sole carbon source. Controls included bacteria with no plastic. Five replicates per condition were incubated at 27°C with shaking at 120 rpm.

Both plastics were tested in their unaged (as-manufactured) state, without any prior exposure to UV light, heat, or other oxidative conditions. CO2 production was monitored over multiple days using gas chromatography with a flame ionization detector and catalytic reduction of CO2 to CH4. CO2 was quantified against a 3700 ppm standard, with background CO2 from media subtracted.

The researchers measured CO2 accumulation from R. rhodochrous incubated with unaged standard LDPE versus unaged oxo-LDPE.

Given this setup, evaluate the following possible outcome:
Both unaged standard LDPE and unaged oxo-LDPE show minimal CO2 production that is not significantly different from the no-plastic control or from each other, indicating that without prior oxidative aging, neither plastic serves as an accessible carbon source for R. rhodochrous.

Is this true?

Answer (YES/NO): YES